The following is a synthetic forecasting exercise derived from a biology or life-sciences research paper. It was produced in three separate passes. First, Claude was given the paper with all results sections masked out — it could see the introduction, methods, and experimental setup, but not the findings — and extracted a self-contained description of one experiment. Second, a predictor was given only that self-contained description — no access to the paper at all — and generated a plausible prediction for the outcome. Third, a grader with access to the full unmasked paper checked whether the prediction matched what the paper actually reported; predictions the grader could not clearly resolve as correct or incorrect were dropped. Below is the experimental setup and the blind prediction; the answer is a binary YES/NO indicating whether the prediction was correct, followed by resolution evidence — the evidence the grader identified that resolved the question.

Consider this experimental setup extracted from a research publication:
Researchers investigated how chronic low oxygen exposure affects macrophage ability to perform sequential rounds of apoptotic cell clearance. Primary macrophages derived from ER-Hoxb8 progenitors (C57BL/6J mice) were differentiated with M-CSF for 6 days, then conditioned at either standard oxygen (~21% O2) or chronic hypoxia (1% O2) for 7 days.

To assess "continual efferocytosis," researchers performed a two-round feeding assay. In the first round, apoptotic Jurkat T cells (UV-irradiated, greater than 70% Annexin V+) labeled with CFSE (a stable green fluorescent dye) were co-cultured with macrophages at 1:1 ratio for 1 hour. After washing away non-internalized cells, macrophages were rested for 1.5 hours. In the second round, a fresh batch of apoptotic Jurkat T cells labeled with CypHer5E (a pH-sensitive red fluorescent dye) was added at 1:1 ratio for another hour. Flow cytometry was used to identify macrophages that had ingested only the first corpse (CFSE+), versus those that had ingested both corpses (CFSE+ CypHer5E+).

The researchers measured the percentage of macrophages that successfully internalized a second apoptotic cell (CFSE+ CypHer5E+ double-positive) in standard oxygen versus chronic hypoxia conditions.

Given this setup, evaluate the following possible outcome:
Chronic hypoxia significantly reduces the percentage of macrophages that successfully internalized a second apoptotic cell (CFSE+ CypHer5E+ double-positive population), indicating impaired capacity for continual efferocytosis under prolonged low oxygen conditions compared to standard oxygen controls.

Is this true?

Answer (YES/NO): NO